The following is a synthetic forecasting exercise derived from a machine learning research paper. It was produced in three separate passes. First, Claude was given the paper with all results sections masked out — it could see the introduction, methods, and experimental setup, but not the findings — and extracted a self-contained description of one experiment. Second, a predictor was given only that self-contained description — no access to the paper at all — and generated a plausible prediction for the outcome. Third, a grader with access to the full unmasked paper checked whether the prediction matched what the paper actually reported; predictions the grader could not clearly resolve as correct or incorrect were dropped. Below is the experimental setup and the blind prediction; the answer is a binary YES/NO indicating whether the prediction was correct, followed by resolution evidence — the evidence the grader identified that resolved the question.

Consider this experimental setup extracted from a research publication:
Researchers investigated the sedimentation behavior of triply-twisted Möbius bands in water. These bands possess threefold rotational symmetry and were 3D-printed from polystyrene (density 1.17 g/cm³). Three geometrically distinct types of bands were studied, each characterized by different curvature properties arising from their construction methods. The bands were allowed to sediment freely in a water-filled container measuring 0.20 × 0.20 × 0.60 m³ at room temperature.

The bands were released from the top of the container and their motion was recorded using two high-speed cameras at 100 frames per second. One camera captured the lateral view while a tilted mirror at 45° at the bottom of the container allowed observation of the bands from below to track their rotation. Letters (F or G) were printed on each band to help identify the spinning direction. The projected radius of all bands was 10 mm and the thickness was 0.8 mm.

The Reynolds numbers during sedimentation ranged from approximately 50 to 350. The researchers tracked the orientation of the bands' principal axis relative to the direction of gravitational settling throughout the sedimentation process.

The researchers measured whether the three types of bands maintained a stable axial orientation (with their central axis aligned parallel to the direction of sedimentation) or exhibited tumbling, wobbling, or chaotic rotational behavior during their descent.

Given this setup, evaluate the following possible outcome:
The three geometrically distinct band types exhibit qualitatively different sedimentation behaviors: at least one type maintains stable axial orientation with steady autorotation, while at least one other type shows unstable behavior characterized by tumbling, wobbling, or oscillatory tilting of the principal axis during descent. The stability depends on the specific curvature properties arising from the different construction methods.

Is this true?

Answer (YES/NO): YES